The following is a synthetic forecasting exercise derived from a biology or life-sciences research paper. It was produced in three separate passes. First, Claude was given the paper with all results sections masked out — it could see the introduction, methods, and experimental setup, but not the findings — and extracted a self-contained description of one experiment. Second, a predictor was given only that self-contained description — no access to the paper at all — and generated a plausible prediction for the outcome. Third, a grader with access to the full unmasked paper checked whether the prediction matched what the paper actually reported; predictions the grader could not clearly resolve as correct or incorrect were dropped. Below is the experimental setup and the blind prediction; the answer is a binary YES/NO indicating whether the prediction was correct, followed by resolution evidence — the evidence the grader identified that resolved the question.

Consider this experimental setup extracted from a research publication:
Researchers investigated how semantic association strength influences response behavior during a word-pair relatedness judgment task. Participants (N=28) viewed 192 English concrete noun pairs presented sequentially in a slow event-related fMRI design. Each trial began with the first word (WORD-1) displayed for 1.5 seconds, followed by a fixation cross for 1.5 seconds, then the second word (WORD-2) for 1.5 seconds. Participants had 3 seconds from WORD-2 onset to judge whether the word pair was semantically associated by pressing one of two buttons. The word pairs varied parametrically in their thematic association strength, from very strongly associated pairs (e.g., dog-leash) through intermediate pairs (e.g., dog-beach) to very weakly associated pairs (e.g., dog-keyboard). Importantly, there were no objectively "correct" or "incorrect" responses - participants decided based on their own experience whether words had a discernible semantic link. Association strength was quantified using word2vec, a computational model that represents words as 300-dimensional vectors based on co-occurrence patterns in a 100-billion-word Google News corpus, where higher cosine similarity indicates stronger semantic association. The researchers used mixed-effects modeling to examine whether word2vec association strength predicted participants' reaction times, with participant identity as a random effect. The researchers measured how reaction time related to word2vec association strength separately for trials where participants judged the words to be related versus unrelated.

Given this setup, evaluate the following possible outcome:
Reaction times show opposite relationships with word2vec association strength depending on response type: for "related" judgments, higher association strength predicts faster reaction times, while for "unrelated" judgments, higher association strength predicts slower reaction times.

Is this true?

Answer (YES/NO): YES